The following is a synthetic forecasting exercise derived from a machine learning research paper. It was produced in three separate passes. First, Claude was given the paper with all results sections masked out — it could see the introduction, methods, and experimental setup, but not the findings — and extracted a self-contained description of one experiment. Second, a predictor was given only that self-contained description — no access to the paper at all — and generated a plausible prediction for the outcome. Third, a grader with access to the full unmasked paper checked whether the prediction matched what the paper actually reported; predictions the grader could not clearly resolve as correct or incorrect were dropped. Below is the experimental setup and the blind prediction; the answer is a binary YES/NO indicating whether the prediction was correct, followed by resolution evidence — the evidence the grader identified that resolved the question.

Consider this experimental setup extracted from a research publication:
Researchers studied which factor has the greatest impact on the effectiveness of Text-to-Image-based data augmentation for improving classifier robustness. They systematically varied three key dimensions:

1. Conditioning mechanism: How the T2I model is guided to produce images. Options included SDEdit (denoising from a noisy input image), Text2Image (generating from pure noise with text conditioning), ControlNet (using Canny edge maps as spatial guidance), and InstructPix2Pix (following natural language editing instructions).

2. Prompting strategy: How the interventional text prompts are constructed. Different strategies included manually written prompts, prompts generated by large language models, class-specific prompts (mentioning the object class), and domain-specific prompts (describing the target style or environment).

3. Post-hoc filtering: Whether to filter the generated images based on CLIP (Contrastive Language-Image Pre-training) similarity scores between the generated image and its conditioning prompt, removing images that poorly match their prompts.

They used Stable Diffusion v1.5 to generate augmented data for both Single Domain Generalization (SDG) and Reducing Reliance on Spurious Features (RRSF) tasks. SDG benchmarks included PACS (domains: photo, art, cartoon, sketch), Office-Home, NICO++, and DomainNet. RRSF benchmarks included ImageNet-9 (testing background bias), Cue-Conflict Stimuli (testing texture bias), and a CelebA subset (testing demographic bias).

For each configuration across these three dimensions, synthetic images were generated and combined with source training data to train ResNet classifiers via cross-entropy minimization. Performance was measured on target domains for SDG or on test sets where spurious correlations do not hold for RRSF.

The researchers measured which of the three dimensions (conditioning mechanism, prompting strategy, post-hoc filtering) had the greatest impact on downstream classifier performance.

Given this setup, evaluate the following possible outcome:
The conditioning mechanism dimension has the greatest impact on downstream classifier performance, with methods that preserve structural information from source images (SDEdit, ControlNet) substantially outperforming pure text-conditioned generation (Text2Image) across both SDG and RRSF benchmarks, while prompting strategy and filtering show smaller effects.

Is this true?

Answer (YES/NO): NO